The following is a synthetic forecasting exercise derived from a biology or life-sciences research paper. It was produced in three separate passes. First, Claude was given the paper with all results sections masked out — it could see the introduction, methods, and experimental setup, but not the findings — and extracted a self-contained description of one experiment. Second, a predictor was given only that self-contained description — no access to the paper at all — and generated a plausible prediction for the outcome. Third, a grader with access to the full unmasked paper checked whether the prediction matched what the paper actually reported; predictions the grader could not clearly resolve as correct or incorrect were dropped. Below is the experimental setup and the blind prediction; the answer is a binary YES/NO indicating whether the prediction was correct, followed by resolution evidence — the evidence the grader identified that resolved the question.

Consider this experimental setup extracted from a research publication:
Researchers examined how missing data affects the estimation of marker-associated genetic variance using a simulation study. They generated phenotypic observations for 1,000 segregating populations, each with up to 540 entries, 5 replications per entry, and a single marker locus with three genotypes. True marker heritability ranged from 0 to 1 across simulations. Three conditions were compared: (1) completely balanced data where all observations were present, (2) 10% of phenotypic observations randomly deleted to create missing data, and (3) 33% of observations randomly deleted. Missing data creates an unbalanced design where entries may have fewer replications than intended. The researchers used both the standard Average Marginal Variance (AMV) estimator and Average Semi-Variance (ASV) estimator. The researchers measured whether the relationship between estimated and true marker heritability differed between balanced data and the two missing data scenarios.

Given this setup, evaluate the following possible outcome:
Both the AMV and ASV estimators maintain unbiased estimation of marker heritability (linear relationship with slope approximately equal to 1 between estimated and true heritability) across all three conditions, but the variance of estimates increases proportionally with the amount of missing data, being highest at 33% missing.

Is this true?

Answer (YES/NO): NO